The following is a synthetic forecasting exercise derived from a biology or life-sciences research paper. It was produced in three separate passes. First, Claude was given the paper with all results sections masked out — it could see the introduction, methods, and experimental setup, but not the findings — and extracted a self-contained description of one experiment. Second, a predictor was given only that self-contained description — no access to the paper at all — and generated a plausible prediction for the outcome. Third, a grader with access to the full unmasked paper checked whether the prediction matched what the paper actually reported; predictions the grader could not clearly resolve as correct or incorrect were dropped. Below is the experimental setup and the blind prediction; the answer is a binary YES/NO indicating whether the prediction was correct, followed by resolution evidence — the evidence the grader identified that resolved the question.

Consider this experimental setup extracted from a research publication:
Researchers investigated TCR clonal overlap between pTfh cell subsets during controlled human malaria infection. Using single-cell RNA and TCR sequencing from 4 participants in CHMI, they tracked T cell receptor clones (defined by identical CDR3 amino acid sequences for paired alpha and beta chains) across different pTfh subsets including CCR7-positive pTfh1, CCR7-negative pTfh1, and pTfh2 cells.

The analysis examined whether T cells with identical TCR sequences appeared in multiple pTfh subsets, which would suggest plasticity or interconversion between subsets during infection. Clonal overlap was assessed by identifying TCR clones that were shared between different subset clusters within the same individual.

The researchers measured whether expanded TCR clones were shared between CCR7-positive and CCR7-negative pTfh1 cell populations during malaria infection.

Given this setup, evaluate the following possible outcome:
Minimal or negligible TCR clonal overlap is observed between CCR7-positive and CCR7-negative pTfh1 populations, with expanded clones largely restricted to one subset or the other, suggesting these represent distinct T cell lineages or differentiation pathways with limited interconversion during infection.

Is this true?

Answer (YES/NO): NO